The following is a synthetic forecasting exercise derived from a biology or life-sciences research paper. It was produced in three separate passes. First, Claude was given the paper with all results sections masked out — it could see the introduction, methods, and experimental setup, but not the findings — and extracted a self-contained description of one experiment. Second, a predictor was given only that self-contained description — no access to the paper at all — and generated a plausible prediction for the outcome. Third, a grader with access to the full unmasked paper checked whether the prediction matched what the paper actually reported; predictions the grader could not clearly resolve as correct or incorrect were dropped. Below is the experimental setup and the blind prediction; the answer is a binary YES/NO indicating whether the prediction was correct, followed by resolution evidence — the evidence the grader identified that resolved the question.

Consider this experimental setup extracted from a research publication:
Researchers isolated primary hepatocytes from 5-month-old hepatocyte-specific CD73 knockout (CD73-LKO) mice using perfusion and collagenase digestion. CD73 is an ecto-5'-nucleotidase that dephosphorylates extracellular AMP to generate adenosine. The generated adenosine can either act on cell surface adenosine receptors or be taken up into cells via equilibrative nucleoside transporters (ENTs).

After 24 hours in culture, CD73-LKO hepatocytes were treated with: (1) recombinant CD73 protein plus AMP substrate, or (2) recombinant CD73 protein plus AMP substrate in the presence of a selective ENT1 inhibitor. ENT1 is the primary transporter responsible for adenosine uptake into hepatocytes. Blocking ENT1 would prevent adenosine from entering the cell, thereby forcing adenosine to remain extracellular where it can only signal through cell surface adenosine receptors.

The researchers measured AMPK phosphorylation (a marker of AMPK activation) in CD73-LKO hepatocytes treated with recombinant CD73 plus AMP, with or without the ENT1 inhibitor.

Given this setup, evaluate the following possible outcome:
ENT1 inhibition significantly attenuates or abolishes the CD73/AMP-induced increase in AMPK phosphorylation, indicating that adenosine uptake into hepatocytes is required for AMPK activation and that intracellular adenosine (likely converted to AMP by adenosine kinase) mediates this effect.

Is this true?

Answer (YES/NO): NO